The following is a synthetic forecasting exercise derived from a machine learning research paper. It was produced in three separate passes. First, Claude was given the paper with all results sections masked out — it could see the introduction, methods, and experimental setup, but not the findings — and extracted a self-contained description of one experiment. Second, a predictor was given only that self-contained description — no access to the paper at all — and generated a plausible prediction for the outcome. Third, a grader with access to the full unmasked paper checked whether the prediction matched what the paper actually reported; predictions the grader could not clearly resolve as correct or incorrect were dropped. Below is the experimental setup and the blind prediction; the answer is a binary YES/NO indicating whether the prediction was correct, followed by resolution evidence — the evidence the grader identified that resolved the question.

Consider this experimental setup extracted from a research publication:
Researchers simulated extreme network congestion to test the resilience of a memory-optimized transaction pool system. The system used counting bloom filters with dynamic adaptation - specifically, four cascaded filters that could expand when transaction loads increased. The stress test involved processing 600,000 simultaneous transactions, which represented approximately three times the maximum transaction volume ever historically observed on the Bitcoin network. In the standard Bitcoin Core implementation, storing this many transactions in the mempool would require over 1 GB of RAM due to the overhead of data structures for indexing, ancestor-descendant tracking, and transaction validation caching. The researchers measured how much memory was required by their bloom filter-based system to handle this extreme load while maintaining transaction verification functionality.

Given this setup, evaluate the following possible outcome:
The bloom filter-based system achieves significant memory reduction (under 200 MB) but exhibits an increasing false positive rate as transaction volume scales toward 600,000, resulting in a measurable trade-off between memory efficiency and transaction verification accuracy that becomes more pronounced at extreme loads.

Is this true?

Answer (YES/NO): YES